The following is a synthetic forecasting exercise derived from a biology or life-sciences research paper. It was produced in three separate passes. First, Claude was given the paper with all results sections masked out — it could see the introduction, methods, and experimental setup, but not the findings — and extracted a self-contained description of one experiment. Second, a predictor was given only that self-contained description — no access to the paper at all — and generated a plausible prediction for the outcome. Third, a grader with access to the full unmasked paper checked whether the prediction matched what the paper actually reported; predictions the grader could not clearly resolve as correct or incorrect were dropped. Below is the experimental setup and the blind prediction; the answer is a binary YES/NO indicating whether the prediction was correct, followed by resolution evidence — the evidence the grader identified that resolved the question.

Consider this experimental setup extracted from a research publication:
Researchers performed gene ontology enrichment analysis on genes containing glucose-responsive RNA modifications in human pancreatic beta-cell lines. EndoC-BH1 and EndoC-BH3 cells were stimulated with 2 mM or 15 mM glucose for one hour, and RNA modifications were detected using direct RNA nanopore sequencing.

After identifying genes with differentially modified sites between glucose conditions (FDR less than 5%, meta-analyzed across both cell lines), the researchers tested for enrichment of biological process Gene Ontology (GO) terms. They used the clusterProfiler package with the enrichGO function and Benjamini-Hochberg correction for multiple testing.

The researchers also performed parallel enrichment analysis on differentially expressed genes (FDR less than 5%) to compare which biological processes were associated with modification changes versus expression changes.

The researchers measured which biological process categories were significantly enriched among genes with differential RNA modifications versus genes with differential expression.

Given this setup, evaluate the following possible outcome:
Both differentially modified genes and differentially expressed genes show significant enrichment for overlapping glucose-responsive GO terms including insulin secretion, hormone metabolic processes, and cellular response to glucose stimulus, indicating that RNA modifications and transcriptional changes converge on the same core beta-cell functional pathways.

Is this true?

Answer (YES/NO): NO